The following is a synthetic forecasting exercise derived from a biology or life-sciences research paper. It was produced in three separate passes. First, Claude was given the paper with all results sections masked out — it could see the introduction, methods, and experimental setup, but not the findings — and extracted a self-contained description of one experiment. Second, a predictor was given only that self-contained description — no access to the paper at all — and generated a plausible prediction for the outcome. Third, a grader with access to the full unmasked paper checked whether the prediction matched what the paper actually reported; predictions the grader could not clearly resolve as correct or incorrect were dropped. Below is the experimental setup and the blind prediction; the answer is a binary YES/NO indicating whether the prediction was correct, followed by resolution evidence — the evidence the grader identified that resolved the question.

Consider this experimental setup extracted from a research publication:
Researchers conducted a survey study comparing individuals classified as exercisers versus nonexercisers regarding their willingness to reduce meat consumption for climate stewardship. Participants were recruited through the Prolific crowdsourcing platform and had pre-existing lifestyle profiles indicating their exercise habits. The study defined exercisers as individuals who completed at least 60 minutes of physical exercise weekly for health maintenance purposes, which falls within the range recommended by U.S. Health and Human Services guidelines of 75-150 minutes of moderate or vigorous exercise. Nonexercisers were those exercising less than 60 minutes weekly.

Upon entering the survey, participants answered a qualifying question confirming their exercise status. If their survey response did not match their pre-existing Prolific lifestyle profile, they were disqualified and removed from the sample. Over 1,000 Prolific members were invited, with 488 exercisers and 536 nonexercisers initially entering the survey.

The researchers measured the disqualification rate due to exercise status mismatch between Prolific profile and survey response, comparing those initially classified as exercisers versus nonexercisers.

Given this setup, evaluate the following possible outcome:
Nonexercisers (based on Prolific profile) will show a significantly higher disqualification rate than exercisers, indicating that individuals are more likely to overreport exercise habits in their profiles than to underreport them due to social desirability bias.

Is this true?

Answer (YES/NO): NO